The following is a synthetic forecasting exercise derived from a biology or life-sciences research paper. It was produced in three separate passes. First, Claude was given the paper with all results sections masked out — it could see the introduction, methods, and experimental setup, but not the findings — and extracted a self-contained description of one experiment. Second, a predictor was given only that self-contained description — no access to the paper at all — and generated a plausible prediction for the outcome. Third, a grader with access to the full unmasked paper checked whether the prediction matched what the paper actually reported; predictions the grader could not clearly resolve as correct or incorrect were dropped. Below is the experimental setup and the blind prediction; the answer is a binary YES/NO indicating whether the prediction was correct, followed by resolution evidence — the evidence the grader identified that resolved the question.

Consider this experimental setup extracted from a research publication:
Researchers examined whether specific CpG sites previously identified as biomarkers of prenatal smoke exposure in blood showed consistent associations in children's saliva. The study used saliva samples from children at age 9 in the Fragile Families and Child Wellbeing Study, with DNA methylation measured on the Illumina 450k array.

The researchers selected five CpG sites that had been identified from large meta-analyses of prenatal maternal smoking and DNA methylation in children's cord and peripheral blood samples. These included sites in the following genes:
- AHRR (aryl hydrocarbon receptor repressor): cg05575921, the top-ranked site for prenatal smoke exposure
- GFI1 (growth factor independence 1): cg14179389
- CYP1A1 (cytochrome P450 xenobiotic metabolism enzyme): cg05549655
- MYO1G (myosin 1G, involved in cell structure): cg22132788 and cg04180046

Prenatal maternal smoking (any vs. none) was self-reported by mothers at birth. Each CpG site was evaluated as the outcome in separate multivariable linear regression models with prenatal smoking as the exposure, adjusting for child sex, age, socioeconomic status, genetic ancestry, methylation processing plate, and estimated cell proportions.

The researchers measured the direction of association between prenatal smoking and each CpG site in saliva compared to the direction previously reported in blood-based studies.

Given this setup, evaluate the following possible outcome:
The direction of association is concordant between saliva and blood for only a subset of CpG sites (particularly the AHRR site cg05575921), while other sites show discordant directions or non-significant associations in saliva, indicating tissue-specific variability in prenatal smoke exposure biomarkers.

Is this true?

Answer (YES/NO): NO